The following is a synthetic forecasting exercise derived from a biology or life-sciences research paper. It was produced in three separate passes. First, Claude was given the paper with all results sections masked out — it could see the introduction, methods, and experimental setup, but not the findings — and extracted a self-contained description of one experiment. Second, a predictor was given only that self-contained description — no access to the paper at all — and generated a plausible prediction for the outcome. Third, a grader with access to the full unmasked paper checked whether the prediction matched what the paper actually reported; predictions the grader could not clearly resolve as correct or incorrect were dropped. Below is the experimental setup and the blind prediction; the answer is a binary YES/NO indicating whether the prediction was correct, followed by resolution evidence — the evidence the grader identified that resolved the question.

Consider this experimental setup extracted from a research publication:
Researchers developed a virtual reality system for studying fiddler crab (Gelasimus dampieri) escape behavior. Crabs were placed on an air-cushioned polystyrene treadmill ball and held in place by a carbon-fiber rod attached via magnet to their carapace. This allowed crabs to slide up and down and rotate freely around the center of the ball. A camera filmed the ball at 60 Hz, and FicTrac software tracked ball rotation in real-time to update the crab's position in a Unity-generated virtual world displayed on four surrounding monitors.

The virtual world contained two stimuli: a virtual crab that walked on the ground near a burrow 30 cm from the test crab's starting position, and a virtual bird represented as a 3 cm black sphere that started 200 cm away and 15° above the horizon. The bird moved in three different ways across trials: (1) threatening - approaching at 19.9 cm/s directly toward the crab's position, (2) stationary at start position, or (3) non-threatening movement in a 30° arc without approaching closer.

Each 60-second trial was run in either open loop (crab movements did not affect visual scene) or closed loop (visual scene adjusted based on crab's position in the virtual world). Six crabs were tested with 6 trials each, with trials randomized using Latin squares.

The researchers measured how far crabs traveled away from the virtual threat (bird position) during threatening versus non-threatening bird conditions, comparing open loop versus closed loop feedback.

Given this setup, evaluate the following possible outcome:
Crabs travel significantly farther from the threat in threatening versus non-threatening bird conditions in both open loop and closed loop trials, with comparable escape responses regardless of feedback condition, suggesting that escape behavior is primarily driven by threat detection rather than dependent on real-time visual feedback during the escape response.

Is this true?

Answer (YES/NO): YES